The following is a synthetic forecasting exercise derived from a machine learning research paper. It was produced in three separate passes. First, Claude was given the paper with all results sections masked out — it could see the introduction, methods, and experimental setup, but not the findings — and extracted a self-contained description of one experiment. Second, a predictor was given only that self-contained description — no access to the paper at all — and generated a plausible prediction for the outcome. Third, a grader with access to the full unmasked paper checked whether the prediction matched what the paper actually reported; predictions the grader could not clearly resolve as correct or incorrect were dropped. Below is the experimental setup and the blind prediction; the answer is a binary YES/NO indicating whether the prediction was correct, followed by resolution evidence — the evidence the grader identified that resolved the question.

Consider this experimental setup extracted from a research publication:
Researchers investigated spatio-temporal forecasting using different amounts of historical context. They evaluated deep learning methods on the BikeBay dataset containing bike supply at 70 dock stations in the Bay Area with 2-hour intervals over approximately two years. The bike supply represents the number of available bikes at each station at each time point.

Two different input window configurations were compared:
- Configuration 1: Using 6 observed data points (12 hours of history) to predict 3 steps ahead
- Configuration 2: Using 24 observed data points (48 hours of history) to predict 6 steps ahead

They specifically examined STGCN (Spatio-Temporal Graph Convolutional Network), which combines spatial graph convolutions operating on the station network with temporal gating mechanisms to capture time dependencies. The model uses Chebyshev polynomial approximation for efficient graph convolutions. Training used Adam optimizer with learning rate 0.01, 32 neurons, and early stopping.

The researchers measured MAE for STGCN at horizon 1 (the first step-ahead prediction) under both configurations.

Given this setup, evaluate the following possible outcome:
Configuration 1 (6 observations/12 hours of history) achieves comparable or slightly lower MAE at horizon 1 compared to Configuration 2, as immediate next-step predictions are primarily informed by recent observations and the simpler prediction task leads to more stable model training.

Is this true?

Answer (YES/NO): YES